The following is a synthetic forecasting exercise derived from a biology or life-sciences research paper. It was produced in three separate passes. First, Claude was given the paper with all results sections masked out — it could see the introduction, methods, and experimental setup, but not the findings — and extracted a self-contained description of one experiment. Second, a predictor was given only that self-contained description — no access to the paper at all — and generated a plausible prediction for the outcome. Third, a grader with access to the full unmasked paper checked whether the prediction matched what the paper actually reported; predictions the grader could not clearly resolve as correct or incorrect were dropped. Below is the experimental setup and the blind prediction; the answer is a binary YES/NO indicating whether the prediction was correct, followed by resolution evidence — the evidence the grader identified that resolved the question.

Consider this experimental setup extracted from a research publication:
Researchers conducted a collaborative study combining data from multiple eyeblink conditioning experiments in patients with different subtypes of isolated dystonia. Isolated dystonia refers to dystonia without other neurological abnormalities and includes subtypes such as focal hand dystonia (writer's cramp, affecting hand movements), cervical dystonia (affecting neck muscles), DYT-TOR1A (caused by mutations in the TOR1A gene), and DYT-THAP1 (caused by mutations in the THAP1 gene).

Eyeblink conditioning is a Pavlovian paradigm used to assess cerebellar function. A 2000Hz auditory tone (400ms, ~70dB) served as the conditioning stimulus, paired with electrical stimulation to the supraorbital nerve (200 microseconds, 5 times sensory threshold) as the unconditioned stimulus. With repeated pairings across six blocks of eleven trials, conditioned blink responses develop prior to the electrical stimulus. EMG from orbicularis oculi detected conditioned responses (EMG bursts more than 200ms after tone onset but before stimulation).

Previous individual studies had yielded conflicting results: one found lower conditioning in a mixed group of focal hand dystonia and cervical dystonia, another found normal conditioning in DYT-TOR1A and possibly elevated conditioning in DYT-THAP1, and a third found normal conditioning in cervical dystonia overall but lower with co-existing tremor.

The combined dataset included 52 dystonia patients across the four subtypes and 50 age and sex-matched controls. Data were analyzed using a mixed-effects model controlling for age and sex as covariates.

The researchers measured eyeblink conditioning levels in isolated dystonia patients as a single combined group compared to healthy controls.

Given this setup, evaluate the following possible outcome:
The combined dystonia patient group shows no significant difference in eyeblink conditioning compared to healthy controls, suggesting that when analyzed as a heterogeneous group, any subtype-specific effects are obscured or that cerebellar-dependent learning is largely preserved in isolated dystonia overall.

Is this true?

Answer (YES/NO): YES